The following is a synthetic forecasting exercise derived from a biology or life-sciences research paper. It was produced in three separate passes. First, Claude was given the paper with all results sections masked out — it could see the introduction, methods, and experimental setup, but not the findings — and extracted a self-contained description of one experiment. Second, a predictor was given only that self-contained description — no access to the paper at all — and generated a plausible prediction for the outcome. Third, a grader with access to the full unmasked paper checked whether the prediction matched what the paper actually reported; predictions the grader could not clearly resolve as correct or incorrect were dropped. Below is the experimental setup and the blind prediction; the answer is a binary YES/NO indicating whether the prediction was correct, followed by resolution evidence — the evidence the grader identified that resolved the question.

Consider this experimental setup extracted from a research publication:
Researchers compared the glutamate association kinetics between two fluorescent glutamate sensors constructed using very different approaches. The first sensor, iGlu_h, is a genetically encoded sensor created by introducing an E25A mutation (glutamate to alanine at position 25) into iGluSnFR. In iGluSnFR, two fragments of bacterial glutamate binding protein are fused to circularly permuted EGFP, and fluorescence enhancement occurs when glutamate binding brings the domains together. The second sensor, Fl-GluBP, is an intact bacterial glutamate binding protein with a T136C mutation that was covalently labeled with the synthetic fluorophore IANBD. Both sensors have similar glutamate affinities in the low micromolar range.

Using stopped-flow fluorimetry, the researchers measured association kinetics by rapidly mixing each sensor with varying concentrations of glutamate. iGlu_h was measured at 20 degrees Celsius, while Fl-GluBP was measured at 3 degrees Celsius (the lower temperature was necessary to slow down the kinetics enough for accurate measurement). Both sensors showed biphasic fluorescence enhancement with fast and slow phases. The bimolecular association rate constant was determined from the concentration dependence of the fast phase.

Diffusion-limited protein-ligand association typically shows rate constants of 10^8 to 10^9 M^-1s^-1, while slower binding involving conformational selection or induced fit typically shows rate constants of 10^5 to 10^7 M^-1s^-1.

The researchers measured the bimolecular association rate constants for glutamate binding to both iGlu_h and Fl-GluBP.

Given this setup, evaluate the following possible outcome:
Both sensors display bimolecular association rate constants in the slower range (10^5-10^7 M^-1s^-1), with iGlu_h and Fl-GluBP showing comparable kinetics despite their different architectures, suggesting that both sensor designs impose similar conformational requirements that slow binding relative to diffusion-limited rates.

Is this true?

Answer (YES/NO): NO